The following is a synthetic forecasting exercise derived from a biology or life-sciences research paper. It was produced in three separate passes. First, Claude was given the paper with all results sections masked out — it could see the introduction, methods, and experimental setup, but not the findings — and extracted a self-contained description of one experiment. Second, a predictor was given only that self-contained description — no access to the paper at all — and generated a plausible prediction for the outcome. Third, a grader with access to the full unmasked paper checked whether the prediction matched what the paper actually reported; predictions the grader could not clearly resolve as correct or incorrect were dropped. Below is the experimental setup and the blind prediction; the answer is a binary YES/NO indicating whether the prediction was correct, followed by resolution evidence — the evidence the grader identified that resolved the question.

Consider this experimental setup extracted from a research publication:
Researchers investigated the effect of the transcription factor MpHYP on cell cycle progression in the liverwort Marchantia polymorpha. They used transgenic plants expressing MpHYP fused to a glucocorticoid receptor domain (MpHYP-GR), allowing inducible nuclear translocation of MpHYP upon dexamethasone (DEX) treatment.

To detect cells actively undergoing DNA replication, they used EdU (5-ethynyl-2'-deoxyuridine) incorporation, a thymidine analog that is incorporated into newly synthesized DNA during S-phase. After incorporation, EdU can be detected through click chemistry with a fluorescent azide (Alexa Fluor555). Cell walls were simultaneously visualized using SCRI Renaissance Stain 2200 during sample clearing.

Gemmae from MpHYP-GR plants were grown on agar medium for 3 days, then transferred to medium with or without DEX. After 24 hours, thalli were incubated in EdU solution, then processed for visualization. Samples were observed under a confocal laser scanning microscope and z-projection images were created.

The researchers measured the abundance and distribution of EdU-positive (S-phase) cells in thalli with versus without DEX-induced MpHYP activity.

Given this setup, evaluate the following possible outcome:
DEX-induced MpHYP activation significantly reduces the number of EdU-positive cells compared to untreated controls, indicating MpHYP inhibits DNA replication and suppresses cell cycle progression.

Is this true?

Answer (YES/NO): YES